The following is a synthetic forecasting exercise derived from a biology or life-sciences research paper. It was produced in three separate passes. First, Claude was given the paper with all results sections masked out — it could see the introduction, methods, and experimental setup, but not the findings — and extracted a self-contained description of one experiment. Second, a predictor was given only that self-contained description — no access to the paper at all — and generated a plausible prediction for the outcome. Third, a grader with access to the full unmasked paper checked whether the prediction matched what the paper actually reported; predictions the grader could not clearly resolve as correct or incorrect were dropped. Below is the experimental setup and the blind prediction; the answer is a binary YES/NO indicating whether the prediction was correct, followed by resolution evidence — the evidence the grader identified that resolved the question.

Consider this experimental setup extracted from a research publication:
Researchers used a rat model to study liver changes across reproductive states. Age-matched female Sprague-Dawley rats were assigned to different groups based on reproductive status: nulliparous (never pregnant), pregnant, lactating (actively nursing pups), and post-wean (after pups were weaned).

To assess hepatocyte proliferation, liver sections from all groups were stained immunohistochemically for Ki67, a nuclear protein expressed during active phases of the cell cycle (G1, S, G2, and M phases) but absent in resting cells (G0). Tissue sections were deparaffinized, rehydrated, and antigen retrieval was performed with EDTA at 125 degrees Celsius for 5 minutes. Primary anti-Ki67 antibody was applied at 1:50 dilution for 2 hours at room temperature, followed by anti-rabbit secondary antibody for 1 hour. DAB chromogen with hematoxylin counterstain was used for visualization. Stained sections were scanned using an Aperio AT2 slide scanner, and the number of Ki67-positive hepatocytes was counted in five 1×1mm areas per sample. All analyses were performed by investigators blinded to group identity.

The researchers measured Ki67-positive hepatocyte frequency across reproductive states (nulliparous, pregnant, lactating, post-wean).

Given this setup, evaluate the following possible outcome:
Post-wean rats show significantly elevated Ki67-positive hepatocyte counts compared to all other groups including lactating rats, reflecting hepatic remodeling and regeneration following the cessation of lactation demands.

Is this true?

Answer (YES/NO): NO